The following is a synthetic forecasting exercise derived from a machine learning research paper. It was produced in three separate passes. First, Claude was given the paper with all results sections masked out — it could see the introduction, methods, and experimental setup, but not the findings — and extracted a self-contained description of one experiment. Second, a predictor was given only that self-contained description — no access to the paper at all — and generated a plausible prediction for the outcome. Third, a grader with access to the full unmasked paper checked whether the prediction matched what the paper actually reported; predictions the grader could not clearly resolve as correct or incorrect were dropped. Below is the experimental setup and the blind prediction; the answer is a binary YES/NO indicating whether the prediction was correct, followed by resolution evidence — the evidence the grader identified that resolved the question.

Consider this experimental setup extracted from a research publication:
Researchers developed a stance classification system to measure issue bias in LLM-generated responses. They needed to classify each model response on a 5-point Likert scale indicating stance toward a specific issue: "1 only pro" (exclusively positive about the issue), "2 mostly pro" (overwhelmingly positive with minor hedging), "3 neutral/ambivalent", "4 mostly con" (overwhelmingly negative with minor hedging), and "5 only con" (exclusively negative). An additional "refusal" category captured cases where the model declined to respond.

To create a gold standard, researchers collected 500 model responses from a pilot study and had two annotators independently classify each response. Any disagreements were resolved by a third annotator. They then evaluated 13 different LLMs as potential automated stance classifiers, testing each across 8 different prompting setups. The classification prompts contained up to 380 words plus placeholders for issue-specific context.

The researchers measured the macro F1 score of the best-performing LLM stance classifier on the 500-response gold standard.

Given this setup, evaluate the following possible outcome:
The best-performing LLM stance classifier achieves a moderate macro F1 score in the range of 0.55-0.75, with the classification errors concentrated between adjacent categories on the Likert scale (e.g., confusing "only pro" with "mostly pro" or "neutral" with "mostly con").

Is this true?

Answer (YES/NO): NO